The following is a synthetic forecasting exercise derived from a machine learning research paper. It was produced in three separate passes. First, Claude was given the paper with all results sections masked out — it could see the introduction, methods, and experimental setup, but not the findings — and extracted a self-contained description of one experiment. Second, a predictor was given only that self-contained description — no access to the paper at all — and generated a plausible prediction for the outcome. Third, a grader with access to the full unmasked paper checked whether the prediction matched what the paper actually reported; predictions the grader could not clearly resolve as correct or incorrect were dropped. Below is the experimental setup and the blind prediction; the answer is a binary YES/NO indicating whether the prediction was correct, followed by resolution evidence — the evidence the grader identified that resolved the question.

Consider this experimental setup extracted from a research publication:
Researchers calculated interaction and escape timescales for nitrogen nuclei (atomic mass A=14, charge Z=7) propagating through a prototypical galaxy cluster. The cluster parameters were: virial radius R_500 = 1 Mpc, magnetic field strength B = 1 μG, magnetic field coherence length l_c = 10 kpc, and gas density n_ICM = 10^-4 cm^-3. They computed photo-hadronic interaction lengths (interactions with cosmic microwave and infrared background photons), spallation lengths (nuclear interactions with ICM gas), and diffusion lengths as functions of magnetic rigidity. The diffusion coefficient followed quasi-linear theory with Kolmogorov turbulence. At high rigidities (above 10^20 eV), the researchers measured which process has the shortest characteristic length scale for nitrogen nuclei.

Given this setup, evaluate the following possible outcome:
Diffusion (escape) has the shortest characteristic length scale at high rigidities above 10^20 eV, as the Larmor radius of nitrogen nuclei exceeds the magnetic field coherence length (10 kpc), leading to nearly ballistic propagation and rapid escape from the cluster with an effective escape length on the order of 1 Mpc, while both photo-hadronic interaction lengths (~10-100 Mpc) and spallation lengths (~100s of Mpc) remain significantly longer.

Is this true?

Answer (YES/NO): NO